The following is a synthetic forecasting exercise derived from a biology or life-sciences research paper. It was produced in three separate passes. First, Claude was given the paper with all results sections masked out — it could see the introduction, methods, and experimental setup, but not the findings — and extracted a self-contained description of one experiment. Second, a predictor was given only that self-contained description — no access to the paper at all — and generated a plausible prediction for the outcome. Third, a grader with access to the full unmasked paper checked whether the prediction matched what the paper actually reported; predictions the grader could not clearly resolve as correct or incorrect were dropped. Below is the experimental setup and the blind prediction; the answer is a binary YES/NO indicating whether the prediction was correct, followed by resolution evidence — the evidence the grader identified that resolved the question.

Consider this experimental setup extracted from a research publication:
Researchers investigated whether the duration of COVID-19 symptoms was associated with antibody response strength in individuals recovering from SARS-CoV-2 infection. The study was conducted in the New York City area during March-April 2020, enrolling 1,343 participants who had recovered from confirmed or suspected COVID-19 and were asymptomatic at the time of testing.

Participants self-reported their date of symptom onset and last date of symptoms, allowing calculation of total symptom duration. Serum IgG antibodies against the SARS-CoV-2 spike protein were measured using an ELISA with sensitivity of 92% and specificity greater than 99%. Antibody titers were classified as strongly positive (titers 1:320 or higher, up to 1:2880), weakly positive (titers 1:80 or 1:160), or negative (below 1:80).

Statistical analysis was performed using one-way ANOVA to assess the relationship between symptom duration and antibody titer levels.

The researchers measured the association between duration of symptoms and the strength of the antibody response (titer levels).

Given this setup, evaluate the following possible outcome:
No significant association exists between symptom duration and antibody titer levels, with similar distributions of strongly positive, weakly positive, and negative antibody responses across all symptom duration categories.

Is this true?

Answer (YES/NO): NO